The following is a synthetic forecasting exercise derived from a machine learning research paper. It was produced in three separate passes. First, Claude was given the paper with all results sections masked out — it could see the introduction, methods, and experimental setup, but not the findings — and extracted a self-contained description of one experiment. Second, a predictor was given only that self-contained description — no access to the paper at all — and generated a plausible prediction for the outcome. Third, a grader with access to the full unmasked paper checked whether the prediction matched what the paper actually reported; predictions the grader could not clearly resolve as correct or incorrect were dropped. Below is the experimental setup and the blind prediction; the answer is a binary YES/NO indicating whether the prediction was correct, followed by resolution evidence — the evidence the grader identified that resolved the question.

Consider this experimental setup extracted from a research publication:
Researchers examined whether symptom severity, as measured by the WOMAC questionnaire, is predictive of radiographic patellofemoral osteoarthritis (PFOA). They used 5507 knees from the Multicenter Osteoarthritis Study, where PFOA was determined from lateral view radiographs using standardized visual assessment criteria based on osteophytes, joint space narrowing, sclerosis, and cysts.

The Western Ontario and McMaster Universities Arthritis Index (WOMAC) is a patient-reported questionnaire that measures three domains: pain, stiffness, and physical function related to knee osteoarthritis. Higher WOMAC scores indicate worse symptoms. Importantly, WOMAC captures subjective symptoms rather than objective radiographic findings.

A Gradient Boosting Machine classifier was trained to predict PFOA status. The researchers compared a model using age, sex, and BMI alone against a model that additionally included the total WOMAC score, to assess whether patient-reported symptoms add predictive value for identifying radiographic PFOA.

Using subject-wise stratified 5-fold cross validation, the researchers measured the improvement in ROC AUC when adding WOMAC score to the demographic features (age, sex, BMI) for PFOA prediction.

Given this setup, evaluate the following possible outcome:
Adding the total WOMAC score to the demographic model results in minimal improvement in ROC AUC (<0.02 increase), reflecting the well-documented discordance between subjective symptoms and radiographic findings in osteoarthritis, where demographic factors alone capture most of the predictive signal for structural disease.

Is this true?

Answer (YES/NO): NO